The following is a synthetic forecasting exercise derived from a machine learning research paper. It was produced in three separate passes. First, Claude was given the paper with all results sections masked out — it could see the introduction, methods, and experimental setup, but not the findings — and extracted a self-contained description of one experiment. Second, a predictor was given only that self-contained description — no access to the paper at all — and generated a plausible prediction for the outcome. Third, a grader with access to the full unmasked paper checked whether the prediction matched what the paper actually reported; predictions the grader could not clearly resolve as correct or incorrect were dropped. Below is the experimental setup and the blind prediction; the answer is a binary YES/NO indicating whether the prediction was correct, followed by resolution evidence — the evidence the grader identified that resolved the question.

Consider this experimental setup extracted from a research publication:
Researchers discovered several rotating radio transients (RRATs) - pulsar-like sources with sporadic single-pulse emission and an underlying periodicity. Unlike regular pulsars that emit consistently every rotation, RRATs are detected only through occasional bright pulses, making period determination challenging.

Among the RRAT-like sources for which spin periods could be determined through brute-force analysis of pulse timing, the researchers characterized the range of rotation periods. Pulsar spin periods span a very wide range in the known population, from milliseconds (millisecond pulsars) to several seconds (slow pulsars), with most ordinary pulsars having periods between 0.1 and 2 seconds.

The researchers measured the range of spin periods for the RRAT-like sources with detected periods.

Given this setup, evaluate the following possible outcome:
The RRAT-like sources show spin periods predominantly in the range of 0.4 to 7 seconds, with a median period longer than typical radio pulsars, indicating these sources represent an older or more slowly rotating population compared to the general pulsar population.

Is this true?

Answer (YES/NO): NO